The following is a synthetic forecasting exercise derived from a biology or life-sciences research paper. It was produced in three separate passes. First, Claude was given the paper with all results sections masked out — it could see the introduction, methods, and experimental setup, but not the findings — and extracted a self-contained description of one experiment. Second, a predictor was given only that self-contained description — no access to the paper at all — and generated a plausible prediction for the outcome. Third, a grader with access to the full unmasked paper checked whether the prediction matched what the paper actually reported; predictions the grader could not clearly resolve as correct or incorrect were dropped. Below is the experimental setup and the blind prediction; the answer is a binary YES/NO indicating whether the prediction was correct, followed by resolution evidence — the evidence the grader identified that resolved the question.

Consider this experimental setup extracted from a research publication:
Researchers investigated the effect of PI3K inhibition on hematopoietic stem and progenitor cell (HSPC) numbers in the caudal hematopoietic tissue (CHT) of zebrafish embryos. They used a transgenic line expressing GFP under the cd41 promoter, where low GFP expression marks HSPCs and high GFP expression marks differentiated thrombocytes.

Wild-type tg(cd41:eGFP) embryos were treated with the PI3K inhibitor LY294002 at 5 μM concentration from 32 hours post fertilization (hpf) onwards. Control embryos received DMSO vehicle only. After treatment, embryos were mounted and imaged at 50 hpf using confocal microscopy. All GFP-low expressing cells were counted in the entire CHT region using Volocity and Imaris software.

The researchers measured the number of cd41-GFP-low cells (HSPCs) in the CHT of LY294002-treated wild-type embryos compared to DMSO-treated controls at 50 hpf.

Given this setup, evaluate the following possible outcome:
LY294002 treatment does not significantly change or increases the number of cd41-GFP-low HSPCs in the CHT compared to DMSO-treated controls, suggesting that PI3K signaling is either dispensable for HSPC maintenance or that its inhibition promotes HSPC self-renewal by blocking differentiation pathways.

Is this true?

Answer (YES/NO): NO